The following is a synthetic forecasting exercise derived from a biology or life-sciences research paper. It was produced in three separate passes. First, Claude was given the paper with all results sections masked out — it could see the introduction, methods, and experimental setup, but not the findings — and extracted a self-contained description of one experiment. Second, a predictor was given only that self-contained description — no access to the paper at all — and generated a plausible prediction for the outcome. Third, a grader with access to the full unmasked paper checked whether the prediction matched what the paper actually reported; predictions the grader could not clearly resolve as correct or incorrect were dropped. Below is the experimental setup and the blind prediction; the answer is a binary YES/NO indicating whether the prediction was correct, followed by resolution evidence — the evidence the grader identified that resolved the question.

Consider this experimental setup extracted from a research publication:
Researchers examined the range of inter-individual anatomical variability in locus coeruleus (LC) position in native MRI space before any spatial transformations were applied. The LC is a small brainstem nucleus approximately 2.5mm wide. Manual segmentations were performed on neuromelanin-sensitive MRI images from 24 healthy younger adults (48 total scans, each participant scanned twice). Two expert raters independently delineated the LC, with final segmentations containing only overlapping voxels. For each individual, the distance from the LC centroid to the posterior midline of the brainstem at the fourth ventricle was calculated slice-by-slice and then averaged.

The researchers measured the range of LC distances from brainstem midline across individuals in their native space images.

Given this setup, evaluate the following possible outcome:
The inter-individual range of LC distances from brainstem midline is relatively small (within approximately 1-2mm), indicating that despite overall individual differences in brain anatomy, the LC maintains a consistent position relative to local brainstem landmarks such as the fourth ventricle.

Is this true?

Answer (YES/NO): NO